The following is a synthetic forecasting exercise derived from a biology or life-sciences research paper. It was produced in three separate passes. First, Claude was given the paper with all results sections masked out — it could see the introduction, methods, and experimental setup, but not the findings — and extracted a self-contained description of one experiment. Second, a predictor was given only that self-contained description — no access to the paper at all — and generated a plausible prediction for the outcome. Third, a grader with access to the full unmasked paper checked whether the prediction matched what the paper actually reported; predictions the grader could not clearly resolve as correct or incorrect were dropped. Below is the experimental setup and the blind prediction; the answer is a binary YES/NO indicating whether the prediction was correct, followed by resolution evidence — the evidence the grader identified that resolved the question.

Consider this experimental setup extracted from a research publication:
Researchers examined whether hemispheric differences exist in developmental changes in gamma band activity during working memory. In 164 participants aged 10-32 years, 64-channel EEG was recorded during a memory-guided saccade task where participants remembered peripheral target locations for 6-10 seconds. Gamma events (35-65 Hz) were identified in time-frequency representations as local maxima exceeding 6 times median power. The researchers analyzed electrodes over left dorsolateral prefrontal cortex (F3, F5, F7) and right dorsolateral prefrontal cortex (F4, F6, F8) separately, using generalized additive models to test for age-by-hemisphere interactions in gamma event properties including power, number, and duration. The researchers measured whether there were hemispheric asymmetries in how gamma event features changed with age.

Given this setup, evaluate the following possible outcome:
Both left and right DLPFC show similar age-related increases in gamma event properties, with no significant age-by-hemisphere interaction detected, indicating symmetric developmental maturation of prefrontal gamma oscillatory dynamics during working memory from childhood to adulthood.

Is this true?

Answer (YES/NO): NO